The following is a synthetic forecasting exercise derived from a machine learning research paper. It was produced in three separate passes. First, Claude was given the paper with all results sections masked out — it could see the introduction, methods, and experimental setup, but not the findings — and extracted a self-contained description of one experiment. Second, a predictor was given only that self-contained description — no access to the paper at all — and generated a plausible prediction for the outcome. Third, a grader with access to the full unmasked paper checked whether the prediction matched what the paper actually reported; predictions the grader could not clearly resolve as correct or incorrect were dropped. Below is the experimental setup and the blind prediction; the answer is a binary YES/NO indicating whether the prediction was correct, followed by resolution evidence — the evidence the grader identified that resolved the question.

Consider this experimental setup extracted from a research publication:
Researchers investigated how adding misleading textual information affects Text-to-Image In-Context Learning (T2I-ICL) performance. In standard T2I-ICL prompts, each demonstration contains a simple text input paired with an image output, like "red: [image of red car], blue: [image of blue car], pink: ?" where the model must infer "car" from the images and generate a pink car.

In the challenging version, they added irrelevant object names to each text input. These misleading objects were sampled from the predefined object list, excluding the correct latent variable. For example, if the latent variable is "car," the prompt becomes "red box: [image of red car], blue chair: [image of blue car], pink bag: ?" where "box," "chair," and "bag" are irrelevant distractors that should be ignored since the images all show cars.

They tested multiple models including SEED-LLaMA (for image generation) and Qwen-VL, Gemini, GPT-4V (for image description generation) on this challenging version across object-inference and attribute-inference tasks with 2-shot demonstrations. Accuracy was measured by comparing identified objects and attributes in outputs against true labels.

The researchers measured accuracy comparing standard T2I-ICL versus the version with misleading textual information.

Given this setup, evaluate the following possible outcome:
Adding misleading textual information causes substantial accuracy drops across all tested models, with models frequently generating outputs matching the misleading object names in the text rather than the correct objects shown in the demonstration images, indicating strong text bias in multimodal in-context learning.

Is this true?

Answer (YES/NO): NO